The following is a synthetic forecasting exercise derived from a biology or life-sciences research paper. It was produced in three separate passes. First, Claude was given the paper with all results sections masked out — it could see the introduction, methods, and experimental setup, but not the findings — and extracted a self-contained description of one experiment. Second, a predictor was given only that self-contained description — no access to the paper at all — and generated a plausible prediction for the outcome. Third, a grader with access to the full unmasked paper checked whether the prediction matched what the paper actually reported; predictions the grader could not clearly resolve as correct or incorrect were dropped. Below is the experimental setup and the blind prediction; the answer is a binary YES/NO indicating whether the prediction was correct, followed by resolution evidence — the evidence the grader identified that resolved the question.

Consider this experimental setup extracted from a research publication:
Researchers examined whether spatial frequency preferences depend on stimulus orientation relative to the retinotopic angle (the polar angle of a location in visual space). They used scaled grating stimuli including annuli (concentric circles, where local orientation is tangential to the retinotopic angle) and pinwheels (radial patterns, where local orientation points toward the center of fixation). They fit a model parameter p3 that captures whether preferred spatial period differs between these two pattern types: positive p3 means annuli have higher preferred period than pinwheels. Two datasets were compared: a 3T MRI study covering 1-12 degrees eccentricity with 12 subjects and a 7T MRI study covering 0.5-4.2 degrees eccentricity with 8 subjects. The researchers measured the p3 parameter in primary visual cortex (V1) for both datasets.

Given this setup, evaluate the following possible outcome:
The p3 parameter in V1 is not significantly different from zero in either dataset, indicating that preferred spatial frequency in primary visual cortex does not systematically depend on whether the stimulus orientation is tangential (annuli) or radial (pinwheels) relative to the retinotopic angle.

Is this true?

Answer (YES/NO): NO